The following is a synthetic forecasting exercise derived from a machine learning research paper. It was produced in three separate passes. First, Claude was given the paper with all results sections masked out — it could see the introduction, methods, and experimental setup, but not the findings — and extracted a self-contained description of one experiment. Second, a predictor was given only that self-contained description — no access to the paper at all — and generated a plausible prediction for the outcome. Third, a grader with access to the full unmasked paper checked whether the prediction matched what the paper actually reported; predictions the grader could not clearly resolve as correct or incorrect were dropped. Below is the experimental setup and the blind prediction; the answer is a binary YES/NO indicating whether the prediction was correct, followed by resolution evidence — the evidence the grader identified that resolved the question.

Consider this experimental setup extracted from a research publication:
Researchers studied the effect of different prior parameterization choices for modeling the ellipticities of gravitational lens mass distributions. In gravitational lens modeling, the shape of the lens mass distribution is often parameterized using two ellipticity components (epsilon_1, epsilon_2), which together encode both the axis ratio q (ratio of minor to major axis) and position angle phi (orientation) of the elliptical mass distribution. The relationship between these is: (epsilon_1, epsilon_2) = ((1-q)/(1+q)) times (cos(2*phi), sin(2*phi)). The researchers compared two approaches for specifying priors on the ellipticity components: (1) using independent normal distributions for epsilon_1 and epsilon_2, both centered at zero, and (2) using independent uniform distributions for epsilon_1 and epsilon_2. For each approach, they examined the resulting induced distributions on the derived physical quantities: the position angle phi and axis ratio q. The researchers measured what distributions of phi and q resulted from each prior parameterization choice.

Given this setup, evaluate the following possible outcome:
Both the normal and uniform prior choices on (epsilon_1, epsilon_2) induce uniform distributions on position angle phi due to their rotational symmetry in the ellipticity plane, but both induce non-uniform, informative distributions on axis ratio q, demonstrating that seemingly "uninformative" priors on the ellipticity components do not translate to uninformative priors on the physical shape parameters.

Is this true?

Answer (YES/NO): NO